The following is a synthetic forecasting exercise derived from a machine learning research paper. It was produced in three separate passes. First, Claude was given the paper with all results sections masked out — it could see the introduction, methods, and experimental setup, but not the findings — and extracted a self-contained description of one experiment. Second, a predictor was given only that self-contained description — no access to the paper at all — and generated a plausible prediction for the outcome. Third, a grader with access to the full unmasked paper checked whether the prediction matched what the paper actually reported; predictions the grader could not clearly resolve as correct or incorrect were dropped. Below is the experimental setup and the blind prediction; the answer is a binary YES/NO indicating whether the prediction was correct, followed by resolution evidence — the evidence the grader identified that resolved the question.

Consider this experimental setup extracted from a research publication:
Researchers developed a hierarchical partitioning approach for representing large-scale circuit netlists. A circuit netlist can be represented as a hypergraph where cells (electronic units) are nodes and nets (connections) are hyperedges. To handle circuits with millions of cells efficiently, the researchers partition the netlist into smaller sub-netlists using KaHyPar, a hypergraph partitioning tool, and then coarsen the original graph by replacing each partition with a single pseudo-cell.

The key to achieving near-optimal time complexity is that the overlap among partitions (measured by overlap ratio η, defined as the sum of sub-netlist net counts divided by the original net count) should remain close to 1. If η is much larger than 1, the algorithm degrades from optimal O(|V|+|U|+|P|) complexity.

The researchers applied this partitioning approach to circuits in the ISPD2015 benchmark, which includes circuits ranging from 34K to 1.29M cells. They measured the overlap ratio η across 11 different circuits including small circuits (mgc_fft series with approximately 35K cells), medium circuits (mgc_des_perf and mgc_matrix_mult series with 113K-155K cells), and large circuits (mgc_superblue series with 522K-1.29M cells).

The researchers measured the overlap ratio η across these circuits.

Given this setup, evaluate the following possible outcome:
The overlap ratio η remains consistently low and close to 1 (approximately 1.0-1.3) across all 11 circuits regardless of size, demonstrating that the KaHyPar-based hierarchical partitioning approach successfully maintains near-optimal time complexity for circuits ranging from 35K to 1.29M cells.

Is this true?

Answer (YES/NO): YES